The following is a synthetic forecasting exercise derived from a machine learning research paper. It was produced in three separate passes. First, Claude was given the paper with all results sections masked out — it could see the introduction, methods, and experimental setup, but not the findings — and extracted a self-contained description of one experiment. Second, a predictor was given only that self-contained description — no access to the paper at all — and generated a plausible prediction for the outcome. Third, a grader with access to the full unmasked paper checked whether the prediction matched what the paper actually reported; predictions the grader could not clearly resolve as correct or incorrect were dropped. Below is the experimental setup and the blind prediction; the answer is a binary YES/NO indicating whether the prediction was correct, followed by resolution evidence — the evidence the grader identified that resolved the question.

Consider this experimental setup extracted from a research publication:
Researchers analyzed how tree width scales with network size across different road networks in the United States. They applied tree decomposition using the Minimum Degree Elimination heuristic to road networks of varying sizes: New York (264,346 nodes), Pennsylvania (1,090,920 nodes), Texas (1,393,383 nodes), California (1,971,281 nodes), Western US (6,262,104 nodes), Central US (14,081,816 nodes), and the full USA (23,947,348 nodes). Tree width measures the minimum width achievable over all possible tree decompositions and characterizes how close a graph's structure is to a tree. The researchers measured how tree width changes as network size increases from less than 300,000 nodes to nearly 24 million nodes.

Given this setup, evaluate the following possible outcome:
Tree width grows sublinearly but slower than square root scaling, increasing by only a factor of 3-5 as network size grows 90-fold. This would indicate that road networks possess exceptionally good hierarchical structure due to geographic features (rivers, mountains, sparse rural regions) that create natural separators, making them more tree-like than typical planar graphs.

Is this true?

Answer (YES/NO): NO